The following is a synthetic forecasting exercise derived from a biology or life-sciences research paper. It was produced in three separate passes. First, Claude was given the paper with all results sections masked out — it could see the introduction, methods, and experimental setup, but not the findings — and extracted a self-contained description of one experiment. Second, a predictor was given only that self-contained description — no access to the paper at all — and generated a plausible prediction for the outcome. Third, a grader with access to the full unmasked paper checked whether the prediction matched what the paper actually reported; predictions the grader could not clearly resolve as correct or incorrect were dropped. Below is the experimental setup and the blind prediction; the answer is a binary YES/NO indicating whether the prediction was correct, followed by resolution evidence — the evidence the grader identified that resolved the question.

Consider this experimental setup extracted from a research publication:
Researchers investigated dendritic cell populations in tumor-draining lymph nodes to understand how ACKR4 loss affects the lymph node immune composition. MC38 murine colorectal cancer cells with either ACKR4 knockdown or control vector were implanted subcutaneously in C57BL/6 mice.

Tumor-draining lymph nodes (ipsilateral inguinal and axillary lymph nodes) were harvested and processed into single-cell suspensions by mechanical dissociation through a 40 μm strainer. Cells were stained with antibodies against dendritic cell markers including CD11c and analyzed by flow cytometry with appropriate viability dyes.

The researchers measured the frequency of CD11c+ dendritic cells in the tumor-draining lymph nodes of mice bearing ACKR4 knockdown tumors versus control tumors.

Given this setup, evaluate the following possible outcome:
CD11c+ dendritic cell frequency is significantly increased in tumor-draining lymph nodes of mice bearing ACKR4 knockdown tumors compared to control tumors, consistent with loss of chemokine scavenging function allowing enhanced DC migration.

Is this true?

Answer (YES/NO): NO